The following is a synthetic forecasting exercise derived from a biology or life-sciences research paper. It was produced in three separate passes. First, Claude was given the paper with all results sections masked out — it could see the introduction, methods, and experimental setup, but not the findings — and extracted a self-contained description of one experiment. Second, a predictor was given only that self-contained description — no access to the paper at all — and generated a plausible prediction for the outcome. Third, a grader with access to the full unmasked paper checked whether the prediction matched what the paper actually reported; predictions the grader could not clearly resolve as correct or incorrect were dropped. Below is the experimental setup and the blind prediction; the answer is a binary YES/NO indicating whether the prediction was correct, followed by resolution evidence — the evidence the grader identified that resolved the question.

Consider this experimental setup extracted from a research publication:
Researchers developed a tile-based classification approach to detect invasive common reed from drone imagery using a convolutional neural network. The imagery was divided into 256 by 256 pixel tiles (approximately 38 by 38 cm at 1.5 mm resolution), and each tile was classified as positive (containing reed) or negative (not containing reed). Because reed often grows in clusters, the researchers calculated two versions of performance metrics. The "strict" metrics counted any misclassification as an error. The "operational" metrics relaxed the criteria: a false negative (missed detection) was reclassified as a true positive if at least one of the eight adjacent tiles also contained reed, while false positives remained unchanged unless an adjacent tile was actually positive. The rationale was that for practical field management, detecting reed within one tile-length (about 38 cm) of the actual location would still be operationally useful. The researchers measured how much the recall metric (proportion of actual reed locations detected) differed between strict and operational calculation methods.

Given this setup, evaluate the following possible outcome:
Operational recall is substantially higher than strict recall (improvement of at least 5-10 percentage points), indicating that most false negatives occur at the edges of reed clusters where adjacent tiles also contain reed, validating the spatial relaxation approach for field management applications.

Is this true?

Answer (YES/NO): YES